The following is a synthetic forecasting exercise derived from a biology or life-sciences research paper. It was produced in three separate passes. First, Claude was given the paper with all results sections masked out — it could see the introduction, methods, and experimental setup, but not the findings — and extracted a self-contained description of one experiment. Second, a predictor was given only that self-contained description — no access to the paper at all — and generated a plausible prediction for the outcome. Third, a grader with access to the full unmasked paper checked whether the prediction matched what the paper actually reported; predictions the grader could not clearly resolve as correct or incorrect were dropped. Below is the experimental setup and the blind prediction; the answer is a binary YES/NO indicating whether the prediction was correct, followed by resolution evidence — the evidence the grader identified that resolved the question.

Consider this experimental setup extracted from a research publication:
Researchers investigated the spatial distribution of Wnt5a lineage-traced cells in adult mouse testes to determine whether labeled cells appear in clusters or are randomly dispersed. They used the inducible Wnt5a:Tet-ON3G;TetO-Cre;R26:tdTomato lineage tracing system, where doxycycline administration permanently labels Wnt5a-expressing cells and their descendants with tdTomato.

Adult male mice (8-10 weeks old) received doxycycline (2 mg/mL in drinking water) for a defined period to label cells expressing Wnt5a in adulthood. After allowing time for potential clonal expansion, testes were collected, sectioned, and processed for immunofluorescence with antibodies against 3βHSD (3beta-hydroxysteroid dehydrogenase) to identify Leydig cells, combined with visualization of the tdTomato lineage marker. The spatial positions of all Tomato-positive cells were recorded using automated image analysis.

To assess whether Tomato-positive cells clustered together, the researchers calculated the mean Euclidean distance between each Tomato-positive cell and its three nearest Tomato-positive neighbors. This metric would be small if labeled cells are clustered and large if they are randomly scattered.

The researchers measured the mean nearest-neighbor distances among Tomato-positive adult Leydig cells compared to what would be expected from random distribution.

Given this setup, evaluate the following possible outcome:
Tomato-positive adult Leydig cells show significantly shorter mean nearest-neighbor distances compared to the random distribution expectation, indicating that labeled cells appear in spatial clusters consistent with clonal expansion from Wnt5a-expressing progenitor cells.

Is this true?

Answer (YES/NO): YES